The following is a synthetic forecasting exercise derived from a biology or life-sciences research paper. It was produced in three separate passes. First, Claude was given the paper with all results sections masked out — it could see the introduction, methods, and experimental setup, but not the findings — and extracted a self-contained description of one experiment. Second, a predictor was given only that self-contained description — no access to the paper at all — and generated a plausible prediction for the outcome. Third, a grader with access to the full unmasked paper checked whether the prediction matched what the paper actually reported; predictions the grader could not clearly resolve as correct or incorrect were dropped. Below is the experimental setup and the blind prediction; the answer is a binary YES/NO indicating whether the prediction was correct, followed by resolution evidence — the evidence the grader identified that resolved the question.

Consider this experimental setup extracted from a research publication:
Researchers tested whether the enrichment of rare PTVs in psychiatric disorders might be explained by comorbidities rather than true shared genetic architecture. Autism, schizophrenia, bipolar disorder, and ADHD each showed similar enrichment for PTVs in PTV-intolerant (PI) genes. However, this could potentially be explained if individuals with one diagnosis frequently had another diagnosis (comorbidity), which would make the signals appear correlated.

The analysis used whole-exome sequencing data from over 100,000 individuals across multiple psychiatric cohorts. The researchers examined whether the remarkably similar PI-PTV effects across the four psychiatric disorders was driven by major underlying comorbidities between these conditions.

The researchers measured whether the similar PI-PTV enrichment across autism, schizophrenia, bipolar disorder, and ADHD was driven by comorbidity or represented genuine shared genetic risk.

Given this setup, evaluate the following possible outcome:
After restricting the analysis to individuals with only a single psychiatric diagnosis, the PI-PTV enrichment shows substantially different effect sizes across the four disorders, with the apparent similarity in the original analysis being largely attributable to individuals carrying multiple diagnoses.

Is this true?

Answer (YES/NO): NO